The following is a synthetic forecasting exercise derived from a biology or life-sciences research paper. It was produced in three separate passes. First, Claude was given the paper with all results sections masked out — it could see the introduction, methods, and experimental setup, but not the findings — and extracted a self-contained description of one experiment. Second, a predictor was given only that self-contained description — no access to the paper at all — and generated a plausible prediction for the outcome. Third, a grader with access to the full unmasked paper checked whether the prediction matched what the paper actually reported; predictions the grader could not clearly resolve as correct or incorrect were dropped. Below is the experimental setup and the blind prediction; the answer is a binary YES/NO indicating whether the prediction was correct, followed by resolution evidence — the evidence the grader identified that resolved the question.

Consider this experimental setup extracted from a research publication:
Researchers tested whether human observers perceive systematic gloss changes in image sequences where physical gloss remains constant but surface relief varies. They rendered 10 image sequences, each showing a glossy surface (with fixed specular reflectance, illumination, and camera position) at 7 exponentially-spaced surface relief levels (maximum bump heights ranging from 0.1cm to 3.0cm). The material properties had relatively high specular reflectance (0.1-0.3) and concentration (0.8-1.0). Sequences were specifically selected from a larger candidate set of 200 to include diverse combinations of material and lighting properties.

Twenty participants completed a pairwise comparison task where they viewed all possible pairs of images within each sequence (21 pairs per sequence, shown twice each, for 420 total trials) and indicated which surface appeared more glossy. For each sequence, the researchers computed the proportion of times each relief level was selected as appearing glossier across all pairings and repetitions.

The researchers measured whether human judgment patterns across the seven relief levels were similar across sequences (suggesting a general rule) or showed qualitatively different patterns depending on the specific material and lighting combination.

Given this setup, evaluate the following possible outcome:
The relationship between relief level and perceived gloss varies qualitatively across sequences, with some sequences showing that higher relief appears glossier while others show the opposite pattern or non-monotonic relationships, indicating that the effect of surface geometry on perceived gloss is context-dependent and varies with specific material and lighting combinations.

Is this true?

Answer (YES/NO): YES